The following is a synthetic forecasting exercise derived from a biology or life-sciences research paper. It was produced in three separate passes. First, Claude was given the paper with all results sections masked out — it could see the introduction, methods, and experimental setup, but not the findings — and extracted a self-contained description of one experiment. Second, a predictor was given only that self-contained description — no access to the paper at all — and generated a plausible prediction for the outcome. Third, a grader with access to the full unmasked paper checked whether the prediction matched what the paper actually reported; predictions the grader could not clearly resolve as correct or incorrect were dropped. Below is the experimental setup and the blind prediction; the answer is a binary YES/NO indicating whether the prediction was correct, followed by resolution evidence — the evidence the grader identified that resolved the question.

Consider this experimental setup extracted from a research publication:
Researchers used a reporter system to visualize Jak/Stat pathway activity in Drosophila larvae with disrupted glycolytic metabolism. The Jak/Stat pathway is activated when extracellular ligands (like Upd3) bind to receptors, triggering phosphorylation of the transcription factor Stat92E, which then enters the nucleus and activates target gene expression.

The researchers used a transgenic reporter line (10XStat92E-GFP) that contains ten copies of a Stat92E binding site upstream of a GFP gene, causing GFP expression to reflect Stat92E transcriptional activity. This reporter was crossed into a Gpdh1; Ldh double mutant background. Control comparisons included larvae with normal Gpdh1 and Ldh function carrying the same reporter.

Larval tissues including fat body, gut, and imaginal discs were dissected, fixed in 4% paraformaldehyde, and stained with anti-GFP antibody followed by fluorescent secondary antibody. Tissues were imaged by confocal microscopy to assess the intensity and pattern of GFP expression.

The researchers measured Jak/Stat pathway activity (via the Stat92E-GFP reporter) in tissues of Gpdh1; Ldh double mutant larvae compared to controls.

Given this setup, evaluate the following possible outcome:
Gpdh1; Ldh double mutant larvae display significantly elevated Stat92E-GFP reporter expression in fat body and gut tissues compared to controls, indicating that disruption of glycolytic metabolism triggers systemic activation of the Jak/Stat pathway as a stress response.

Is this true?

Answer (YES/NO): NO